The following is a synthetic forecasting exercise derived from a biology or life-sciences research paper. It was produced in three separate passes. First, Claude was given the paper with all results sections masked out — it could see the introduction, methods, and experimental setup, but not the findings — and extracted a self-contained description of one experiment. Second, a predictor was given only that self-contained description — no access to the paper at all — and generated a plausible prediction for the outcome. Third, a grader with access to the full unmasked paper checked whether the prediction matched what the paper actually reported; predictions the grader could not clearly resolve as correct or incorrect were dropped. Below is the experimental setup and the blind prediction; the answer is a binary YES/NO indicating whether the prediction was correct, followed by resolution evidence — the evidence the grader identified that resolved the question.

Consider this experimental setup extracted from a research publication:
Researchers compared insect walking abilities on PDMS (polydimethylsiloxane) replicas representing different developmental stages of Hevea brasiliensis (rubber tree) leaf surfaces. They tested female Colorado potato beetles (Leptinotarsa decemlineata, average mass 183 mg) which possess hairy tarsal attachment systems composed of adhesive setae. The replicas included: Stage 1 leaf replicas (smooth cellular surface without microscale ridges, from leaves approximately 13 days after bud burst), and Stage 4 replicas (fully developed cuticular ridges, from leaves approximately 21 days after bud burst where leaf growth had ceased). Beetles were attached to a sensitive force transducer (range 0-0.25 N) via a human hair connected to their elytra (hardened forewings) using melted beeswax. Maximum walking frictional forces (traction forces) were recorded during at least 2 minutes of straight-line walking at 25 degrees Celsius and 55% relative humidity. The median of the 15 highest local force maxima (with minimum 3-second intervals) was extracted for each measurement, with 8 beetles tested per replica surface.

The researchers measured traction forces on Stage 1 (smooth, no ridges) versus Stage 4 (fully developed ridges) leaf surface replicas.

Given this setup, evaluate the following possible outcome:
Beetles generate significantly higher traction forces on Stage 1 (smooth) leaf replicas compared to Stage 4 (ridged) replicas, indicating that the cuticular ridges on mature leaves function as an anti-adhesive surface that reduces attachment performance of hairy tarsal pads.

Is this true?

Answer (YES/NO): YES